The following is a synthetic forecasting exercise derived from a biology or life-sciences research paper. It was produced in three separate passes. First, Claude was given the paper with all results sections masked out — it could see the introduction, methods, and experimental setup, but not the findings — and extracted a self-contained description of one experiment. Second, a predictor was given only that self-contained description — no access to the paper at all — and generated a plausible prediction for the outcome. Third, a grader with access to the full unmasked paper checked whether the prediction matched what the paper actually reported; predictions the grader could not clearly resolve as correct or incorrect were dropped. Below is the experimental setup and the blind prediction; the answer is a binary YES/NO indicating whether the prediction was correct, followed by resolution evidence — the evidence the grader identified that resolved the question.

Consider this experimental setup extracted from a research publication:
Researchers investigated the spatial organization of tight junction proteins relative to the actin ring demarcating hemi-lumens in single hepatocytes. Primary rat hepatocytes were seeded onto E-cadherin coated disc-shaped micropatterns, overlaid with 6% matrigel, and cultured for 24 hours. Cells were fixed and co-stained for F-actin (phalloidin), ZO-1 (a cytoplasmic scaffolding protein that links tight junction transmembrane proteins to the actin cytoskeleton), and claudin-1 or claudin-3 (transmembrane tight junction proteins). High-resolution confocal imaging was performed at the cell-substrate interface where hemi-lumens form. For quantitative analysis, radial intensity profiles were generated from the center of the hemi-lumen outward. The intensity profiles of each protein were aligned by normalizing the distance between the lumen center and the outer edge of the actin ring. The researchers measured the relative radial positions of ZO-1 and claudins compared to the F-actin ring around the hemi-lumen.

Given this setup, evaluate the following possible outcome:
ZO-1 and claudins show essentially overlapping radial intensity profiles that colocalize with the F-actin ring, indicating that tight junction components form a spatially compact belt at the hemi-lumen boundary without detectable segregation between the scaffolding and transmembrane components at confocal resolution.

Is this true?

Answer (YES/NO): NO